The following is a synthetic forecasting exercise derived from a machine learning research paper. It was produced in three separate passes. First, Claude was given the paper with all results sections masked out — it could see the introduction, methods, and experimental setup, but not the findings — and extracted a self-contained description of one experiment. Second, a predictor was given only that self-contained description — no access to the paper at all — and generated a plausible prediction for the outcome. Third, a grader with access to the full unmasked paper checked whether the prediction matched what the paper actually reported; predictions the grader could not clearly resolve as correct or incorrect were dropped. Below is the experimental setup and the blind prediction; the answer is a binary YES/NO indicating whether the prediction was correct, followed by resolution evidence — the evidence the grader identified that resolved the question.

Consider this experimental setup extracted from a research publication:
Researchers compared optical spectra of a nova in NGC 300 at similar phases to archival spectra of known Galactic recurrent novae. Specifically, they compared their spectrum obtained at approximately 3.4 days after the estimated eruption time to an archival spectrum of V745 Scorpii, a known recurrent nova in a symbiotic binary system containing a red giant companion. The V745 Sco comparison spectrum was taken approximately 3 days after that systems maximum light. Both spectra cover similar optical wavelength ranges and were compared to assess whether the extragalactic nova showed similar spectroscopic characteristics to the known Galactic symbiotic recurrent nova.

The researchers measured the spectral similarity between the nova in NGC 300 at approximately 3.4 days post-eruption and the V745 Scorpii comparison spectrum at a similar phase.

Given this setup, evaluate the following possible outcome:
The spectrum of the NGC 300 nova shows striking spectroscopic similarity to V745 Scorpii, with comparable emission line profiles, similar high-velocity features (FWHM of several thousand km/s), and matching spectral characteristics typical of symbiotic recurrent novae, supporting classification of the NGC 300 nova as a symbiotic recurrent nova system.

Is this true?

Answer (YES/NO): YES